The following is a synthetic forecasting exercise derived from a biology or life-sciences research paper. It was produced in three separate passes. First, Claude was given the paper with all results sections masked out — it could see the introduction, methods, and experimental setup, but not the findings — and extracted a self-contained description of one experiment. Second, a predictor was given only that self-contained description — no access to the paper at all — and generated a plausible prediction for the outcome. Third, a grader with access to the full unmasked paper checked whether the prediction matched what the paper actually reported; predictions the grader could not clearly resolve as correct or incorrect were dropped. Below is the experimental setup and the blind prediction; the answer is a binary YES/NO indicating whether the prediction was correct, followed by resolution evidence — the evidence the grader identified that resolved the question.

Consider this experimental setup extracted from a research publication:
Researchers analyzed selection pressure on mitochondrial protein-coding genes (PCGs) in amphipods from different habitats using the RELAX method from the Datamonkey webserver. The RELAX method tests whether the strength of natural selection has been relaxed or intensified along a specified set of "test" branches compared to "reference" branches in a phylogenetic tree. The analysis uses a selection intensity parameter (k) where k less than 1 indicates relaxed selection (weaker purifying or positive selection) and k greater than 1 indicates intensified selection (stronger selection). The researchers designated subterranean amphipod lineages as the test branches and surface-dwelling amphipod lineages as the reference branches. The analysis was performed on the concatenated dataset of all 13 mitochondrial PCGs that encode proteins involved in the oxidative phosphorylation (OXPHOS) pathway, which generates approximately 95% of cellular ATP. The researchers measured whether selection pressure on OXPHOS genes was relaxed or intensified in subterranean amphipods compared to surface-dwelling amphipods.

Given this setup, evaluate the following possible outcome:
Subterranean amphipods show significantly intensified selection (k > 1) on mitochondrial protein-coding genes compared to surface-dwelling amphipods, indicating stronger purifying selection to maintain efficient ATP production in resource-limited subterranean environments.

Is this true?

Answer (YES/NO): YES